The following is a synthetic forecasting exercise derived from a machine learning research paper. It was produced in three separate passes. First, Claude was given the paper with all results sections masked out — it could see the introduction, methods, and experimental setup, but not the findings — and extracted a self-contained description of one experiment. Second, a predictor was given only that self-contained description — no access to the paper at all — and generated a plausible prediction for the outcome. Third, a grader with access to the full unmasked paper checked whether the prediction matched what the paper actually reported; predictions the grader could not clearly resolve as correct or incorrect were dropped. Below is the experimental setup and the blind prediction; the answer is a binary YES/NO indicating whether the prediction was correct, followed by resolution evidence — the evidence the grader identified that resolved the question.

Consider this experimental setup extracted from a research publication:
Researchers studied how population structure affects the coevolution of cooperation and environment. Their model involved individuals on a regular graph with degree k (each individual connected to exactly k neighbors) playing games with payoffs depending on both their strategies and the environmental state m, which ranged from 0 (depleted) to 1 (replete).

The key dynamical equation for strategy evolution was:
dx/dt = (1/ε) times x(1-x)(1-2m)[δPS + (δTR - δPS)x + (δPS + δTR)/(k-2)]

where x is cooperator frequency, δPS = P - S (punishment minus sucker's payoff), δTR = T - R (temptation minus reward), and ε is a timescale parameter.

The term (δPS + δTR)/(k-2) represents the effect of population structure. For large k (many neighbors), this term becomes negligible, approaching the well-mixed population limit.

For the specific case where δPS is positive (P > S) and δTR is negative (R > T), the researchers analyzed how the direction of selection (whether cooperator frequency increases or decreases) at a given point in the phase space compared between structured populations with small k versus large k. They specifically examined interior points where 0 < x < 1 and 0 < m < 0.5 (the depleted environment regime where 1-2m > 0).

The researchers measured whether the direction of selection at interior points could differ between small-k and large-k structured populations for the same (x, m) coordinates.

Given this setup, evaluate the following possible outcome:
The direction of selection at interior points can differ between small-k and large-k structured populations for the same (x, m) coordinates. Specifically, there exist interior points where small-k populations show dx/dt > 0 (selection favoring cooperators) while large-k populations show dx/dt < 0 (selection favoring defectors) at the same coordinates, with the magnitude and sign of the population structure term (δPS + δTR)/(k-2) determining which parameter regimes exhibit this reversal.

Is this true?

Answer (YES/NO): YES